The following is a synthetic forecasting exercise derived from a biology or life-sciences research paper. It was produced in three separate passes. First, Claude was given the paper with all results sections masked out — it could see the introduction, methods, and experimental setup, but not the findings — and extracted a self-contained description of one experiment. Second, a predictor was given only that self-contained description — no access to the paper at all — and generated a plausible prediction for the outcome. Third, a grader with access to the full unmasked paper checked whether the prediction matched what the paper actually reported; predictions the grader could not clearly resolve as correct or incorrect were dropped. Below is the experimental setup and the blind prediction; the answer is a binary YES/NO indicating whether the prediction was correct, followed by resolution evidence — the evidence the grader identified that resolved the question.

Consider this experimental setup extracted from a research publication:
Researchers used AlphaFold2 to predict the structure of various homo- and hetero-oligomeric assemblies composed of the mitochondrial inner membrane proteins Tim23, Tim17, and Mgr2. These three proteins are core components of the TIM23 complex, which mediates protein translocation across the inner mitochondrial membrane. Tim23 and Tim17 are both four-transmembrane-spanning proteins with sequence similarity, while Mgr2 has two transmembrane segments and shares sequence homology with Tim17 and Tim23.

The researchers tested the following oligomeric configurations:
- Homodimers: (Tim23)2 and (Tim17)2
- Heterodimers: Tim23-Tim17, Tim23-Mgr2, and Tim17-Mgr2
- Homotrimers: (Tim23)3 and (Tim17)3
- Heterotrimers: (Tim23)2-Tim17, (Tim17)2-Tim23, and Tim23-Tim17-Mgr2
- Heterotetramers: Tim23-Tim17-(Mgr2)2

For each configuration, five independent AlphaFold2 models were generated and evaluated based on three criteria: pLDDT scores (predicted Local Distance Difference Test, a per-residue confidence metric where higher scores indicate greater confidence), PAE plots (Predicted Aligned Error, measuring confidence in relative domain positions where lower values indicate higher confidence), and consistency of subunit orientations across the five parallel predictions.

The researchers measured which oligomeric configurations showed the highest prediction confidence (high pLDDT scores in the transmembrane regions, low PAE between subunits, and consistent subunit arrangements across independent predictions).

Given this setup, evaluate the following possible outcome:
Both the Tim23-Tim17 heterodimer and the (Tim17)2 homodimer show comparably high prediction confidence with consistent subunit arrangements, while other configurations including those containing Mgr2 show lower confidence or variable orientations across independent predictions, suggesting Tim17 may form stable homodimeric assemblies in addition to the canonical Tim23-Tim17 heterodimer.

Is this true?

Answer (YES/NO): NO